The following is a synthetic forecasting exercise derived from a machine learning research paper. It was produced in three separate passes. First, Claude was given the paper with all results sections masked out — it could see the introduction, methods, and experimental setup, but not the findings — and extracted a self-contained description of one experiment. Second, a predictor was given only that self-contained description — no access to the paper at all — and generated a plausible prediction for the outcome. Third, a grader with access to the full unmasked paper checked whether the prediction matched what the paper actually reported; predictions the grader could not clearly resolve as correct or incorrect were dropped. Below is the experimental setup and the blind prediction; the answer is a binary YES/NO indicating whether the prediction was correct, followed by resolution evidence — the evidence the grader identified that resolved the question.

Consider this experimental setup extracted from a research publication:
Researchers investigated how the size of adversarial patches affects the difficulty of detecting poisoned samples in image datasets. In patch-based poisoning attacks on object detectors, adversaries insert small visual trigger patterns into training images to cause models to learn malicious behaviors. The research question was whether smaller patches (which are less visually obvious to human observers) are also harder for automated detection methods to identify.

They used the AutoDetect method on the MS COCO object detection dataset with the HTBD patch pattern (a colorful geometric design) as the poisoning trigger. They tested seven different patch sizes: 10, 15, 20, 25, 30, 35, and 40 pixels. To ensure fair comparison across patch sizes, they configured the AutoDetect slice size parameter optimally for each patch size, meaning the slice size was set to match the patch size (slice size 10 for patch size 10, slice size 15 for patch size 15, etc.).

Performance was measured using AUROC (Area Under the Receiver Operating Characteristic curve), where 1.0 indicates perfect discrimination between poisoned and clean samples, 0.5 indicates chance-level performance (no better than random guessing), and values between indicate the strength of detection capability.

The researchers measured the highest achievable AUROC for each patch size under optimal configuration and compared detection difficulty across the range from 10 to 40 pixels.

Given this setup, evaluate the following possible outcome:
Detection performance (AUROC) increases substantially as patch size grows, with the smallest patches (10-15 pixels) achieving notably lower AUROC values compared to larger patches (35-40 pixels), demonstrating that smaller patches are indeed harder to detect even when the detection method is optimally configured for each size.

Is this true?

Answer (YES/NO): YES